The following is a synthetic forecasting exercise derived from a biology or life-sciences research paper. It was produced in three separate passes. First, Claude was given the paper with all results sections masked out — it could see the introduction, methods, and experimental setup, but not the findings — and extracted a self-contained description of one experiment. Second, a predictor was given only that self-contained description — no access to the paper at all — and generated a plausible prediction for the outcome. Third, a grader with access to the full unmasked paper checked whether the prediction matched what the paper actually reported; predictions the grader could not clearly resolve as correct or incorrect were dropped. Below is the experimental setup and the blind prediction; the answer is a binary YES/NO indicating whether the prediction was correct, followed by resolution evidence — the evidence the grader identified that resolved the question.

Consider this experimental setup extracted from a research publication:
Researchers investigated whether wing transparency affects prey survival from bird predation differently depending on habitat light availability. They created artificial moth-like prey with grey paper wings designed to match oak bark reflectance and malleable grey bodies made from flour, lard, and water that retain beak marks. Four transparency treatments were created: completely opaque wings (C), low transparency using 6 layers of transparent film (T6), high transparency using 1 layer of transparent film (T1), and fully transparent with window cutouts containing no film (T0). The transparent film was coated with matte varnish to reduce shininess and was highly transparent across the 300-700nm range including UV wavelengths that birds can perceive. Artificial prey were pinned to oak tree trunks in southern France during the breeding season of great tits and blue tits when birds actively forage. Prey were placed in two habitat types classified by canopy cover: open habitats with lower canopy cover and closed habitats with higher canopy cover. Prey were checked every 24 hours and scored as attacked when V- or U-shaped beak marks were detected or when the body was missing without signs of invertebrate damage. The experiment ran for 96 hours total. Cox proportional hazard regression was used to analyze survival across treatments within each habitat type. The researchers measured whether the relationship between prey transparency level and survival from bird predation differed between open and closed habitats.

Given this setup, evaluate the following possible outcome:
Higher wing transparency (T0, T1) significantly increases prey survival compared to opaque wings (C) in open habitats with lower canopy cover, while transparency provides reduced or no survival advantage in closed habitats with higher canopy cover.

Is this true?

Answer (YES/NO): YES